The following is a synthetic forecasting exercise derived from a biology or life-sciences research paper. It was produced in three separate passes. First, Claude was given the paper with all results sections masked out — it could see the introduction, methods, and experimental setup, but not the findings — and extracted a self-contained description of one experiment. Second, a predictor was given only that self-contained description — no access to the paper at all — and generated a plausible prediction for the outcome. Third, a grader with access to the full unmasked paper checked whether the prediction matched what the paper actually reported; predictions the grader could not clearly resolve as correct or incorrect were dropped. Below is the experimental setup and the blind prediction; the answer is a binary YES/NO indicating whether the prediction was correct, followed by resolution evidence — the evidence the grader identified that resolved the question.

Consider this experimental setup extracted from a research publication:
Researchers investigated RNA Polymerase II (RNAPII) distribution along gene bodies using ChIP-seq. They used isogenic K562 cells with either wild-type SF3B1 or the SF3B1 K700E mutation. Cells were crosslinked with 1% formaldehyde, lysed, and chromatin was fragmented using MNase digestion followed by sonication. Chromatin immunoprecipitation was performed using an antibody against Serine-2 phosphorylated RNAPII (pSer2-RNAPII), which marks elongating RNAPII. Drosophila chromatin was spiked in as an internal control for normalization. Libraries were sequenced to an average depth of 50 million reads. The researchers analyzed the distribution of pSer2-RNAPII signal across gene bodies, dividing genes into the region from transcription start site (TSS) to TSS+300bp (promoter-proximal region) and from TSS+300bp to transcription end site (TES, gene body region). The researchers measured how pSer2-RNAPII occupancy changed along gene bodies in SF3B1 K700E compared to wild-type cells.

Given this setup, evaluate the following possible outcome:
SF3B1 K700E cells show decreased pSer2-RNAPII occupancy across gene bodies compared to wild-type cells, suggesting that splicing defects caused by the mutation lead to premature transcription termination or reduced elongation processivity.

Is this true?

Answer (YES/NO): NO